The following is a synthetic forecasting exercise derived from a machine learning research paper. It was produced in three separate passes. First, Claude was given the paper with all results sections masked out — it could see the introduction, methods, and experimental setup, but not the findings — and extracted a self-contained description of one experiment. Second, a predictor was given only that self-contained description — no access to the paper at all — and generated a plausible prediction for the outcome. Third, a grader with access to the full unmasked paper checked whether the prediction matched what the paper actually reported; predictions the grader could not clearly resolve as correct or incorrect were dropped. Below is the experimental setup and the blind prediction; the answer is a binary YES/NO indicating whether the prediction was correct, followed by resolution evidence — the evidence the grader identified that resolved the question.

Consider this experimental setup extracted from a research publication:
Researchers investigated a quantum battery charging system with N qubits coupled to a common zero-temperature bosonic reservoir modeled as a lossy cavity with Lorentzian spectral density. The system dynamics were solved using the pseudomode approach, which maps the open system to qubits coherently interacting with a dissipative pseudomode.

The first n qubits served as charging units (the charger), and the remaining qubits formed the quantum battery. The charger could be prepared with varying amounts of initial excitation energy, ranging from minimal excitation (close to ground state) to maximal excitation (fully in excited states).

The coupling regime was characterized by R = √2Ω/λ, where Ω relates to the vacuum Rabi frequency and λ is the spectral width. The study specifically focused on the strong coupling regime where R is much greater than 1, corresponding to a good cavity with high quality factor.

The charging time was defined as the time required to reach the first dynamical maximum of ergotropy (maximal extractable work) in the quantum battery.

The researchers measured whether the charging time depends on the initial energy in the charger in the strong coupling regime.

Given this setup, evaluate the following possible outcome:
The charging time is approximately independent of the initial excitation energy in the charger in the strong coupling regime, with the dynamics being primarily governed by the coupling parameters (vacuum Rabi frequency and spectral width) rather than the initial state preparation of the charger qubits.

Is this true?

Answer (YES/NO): YES